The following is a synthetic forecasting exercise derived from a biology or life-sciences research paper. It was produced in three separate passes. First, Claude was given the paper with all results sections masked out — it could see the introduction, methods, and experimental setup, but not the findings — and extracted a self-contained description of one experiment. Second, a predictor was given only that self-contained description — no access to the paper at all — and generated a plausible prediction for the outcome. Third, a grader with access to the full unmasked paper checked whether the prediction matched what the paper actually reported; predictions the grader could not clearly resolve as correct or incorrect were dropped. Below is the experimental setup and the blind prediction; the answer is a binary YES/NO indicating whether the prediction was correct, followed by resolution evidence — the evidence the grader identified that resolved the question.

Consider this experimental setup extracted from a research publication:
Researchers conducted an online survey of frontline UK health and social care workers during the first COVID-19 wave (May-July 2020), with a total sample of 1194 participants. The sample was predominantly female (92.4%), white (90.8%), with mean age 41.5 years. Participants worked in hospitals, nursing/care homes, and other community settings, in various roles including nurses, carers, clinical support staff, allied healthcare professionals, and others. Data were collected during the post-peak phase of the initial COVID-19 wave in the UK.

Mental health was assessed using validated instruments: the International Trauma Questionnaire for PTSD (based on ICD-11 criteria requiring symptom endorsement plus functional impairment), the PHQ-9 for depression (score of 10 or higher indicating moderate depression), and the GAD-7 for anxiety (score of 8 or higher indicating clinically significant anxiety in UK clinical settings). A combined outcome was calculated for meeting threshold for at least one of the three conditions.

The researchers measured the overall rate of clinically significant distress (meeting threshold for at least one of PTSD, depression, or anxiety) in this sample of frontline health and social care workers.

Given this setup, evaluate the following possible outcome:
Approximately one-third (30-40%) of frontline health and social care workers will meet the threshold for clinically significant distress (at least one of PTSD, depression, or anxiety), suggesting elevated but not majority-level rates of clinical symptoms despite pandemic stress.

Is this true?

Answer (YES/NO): NO